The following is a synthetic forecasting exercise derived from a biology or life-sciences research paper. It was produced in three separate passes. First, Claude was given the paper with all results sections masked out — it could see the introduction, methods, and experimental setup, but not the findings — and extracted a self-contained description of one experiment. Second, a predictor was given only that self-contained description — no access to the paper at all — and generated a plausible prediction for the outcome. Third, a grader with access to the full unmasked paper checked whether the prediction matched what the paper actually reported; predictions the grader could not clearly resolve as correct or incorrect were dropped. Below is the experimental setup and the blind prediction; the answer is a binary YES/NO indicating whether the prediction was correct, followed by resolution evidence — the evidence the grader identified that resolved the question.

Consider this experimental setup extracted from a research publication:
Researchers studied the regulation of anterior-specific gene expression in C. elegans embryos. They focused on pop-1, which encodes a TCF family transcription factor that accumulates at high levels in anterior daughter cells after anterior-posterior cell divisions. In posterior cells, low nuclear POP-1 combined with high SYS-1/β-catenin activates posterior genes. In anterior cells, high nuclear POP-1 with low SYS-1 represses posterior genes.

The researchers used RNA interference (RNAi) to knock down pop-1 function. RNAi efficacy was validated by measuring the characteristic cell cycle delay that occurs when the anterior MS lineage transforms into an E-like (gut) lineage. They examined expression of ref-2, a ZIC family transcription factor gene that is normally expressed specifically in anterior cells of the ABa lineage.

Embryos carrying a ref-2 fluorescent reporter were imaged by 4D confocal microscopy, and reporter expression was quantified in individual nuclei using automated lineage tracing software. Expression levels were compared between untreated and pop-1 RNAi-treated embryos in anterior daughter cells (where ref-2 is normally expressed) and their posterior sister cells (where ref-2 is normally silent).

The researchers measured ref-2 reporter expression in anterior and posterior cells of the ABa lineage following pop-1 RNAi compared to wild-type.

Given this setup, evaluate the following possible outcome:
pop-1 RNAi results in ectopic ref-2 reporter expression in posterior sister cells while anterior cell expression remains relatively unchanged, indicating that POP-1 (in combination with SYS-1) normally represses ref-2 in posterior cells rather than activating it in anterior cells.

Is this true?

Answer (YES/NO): NO